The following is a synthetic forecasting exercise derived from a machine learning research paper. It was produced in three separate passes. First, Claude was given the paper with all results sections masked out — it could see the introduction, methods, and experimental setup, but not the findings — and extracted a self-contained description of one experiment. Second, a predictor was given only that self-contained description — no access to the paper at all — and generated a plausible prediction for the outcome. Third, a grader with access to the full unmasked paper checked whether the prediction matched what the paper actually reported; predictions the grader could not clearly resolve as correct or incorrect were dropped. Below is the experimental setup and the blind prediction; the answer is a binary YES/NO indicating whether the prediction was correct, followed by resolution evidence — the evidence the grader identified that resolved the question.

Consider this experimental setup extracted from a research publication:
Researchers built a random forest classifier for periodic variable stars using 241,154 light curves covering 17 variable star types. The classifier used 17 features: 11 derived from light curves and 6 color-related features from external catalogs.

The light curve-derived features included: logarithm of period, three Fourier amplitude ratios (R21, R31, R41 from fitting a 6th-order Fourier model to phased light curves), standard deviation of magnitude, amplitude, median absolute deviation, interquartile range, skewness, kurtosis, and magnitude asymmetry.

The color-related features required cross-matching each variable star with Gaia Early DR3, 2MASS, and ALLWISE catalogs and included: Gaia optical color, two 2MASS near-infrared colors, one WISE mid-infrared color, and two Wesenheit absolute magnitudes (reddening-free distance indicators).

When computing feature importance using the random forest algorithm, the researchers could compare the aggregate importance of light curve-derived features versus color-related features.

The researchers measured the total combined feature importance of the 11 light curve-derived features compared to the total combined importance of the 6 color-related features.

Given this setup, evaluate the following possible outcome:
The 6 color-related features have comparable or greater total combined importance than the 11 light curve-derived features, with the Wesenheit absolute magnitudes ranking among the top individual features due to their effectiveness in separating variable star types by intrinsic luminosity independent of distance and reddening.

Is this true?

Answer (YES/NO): NO